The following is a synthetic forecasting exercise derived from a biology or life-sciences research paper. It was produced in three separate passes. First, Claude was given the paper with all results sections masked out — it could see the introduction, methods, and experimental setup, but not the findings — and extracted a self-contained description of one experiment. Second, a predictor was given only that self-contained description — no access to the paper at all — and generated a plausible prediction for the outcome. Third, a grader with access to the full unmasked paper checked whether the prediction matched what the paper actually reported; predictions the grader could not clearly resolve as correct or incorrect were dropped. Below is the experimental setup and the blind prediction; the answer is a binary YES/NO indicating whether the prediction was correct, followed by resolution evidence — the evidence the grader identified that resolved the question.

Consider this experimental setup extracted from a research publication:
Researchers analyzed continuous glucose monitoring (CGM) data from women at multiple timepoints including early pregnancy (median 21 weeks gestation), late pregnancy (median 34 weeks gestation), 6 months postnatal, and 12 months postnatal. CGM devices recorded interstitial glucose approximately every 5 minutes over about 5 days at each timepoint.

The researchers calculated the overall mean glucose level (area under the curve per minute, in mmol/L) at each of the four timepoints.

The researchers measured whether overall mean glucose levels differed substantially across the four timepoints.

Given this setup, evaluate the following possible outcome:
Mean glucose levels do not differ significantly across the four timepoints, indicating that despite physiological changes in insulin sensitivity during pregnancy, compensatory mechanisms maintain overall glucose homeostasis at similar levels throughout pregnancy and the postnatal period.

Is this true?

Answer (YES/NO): YES